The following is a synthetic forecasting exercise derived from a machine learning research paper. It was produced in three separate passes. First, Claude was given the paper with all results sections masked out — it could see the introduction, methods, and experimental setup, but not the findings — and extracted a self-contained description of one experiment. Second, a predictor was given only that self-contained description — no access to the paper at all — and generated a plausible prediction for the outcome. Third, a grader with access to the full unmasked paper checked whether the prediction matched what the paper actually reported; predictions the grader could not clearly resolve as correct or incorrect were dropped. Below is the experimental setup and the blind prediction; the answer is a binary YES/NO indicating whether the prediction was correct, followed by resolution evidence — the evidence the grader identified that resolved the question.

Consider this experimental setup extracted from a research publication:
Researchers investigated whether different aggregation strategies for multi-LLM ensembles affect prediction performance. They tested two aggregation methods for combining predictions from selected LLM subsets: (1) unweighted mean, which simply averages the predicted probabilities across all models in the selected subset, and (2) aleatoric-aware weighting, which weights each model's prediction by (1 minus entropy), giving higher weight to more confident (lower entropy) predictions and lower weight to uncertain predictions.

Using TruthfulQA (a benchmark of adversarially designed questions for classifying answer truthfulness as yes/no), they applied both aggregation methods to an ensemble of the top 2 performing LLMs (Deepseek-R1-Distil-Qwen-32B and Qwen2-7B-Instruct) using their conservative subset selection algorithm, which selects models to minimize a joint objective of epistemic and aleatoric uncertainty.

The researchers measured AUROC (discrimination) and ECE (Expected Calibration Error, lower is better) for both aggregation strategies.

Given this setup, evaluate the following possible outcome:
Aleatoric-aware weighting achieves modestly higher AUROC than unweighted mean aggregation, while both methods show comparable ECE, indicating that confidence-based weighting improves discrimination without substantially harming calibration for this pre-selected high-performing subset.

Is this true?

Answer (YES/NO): NO